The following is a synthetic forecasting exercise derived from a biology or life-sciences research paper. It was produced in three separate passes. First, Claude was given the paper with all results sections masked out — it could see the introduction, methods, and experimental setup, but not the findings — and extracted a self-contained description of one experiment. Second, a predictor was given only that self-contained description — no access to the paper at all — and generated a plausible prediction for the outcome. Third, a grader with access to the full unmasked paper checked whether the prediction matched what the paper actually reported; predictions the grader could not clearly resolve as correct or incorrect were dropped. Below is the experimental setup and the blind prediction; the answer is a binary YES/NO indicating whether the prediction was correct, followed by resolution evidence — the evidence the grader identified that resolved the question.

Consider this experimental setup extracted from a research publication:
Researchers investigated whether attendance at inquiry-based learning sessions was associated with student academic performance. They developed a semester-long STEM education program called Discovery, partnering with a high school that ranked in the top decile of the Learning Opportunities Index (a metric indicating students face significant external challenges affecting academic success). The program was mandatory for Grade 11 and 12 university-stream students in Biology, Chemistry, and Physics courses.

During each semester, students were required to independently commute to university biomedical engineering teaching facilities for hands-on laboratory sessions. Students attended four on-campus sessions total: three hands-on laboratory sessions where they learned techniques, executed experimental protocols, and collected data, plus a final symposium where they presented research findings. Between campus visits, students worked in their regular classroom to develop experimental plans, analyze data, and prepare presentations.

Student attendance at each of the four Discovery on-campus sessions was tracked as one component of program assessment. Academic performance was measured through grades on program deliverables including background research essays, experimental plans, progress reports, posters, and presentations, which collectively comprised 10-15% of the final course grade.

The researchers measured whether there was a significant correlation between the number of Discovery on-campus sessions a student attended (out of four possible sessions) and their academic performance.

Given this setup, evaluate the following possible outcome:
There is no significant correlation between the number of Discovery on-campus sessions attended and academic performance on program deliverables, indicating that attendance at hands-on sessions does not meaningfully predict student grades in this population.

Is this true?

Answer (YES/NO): YES